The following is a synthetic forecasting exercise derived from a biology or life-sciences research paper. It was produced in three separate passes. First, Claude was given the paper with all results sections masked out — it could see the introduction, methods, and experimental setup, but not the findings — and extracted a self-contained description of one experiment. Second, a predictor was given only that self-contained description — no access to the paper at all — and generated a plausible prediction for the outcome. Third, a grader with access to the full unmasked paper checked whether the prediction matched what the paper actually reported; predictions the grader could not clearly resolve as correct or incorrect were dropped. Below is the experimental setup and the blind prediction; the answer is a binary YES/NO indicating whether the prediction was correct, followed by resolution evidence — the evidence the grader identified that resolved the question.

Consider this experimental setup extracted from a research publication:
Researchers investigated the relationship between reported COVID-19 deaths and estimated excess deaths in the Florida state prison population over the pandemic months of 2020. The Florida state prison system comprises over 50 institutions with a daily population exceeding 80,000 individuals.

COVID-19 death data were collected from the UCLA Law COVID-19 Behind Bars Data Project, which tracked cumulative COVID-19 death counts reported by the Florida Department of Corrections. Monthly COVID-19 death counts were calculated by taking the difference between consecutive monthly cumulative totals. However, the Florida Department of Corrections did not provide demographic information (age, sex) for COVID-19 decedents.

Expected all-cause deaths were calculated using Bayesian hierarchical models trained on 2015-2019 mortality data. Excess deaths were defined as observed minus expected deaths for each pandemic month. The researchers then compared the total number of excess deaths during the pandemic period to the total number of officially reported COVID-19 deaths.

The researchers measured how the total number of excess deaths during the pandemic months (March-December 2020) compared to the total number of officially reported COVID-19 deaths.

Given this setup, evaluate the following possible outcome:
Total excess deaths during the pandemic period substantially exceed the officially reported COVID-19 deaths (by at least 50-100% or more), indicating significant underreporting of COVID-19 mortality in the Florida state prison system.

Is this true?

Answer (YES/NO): NO